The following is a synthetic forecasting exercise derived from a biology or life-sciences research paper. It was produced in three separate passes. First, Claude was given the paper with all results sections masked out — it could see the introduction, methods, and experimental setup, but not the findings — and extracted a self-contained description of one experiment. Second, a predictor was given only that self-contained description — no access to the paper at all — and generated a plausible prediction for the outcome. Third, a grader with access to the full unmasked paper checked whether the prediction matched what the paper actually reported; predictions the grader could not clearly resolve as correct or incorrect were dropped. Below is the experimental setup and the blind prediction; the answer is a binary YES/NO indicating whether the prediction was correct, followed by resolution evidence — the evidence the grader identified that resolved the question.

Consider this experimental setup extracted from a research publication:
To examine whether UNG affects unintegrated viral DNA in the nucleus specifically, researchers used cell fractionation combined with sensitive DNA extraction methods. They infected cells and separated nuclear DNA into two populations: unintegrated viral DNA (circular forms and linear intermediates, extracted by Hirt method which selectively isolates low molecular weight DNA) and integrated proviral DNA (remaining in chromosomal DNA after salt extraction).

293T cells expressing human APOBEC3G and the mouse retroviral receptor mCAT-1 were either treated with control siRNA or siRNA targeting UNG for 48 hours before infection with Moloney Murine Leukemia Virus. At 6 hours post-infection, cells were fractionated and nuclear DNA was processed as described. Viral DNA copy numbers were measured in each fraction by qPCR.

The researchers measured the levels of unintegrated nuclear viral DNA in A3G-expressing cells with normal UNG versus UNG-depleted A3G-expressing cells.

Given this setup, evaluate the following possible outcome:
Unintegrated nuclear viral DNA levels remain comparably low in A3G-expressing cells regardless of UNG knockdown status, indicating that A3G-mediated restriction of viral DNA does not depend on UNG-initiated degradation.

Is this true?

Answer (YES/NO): YES